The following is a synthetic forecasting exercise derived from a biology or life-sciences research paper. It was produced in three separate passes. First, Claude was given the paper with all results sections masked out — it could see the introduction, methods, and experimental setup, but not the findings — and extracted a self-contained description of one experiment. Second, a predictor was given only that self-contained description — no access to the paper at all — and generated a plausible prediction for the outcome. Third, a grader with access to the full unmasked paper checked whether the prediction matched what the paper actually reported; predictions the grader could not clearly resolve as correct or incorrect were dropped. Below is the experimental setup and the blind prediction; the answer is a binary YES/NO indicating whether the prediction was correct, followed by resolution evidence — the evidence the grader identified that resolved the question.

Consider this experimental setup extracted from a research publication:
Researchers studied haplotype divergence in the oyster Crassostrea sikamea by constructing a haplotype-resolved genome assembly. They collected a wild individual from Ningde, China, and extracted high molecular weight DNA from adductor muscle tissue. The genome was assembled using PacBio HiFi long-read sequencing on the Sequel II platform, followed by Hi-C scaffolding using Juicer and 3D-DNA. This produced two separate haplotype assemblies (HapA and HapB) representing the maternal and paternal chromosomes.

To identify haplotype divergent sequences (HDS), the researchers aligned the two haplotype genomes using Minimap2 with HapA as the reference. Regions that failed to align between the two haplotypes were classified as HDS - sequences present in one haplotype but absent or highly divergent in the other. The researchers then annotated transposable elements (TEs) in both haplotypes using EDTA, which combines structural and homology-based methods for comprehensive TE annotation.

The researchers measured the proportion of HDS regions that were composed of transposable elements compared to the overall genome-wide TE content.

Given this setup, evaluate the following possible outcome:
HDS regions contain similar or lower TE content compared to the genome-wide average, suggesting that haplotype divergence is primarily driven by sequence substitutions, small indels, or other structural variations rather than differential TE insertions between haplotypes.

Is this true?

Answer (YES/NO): NO